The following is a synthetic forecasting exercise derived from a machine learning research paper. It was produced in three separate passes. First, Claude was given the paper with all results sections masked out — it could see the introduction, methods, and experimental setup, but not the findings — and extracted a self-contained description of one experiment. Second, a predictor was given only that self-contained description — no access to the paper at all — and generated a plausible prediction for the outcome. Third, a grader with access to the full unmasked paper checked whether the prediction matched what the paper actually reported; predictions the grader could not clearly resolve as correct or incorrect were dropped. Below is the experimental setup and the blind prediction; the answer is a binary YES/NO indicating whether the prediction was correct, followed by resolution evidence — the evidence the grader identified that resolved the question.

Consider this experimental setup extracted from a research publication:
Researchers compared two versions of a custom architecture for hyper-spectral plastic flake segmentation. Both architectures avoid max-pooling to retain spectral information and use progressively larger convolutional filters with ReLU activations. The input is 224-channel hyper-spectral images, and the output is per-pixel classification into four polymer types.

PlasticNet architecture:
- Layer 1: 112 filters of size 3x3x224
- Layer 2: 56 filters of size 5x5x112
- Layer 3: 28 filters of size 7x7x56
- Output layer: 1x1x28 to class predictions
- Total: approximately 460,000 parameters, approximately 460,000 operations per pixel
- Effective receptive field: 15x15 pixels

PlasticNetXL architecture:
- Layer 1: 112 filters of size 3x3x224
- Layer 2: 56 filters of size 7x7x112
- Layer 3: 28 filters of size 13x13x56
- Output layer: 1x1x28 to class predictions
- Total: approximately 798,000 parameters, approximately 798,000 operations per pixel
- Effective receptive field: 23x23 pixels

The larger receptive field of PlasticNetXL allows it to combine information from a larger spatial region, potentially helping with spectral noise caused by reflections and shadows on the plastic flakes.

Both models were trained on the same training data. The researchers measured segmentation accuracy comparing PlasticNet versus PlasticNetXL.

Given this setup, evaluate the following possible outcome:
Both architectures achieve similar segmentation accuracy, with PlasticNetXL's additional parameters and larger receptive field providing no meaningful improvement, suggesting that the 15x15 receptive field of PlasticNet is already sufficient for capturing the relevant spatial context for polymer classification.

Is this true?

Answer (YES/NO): NO